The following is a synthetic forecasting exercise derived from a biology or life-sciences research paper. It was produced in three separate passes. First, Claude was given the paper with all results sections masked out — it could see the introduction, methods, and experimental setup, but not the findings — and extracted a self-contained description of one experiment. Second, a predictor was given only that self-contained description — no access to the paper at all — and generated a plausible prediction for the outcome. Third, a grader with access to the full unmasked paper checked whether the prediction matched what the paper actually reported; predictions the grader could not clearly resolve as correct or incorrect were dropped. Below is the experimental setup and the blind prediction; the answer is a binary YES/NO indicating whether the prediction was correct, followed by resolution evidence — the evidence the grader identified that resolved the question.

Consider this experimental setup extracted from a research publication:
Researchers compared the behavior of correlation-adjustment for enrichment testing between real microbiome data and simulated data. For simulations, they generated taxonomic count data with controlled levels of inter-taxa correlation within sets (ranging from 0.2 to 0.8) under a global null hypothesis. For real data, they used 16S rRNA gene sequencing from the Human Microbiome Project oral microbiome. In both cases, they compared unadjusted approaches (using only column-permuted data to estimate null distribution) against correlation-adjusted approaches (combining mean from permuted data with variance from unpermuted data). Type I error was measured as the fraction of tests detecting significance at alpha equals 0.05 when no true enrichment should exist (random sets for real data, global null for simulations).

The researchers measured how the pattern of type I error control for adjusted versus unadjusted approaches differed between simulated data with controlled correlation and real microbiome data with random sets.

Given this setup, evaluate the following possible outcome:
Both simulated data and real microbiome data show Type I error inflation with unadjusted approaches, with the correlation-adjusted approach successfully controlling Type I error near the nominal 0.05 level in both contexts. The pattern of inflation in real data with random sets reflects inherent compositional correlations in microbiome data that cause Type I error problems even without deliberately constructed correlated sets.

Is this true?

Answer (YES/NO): NO